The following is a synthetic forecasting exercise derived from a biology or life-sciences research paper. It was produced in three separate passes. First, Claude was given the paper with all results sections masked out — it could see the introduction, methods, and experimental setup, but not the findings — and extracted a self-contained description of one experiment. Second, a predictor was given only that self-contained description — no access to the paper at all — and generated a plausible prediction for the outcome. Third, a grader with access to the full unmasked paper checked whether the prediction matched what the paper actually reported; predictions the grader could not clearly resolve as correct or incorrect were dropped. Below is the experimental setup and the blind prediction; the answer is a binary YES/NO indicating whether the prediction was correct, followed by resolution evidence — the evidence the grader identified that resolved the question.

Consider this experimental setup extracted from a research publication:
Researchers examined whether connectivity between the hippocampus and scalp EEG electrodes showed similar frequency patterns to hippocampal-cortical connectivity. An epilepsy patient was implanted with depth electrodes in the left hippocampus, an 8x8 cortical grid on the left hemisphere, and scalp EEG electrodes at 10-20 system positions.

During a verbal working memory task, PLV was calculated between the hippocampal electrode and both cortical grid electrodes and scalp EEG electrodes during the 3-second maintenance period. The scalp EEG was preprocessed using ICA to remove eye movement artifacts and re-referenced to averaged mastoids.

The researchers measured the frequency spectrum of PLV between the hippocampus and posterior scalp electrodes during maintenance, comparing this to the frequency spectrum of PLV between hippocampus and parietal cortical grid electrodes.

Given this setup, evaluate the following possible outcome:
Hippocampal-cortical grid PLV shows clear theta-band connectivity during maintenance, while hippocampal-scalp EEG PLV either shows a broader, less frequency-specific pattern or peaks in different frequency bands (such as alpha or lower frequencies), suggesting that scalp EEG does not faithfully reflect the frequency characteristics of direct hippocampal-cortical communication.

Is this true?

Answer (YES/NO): NO